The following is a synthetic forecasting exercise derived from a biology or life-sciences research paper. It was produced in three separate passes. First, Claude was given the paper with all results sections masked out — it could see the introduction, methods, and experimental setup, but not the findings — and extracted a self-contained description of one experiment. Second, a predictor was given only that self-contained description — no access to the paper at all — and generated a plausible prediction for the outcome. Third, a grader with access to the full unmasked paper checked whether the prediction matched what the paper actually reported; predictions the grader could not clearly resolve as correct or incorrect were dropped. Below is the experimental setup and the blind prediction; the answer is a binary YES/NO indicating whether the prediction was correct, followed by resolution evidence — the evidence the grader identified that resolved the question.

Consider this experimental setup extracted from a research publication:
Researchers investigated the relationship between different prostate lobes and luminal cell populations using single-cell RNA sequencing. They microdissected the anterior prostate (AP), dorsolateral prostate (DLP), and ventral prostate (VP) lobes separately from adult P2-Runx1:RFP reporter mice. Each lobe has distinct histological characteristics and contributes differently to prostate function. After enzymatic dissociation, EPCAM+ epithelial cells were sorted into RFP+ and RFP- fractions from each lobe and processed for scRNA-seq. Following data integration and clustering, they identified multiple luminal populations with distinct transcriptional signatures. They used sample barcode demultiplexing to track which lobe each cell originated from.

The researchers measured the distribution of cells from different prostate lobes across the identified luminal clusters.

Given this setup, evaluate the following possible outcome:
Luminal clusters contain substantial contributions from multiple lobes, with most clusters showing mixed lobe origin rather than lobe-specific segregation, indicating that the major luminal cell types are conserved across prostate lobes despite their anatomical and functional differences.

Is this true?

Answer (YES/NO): NO